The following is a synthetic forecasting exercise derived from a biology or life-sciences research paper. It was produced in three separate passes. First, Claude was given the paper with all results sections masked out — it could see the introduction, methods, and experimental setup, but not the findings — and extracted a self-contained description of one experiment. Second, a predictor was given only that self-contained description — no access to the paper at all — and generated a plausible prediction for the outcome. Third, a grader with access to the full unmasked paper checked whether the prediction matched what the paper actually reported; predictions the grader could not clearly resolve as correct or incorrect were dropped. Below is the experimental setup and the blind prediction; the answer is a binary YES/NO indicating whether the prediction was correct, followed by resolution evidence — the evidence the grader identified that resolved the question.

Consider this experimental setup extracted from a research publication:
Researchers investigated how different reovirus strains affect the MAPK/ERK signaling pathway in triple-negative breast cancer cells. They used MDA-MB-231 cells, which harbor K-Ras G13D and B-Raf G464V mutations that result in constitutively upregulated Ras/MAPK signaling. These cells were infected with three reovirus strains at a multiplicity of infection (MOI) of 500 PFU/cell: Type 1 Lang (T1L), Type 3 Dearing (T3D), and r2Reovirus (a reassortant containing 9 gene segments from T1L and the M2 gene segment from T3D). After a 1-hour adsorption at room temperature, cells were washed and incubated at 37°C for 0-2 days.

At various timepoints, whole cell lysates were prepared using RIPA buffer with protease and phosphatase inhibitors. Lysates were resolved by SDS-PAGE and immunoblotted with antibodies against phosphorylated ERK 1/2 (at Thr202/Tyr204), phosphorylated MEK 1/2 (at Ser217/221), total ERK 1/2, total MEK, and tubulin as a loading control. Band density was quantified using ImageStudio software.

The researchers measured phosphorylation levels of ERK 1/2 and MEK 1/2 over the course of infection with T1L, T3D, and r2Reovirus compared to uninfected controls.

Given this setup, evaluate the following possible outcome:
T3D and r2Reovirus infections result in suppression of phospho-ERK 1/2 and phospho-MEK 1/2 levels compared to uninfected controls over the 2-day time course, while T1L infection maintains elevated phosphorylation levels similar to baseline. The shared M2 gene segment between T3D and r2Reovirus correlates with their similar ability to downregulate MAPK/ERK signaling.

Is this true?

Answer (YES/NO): NO